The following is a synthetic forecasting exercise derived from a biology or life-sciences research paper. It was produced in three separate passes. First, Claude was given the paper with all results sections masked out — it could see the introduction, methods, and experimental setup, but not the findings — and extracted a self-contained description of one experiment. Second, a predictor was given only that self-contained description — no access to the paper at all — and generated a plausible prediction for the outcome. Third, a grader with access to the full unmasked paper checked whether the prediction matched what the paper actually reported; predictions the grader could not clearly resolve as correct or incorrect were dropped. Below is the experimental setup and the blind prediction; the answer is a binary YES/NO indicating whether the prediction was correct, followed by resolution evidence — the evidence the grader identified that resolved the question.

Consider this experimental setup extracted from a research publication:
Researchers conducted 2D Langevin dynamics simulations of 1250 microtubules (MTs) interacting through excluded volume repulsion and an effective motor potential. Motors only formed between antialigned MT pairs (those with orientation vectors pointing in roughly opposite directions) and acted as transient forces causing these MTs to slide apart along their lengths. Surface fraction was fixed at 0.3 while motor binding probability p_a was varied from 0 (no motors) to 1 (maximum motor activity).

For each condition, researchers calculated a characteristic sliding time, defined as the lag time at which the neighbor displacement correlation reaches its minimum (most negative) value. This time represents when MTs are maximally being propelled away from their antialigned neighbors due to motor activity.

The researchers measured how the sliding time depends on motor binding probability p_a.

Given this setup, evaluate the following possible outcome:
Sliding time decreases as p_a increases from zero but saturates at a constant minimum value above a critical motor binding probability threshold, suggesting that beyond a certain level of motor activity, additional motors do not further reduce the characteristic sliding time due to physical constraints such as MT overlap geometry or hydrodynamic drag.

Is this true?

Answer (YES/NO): NO